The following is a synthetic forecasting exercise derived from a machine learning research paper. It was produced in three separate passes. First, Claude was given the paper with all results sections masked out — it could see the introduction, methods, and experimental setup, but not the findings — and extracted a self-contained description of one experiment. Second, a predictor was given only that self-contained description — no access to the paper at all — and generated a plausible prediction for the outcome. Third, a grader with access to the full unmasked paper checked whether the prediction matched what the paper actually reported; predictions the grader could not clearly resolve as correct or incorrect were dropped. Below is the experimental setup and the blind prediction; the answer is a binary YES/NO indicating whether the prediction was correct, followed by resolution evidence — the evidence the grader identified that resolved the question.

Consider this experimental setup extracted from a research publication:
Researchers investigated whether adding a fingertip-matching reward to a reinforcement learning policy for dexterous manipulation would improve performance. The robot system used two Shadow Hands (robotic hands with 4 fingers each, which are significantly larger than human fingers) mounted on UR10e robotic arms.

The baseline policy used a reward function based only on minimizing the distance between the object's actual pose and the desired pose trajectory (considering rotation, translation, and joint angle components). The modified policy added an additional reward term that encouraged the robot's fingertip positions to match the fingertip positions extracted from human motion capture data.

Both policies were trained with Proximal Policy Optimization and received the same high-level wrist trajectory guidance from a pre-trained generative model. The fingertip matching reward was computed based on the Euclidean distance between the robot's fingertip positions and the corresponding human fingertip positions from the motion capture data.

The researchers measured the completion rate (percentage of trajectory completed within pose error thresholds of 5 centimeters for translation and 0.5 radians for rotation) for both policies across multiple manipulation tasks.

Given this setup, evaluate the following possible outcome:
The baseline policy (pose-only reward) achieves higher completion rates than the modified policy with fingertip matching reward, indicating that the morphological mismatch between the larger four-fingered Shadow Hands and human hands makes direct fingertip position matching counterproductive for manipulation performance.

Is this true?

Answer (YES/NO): YES